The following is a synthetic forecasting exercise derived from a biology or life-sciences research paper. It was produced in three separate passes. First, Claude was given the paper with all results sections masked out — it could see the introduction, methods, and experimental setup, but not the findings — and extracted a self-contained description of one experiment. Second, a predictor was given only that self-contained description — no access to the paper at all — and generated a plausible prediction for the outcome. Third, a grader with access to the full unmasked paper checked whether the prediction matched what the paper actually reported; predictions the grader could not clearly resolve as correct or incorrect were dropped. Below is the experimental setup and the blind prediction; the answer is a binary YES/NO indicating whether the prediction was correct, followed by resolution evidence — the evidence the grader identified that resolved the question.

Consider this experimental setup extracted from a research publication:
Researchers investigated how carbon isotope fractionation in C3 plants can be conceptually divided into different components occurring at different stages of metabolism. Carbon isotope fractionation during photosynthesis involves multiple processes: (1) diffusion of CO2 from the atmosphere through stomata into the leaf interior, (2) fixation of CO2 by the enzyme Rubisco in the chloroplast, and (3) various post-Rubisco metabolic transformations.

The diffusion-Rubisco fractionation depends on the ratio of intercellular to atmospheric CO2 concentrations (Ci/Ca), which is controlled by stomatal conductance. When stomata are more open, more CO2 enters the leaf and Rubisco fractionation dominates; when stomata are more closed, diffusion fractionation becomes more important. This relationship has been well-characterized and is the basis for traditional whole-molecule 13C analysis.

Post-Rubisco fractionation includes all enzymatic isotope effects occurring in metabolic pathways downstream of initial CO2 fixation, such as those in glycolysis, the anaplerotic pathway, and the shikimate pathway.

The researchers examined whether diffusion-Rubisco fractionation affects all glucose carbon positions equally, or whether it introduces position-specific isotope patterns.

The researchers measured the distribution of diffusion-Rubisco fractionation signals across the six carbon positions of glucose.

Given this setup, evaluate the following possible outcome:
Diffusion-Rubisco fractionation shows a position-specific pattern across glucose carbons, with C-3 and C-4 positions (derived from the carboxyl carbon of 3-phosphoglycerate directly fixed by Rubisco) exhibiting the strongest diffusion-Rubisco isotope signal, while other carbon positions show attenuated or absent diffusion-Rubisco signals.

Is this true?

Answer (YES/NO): NO